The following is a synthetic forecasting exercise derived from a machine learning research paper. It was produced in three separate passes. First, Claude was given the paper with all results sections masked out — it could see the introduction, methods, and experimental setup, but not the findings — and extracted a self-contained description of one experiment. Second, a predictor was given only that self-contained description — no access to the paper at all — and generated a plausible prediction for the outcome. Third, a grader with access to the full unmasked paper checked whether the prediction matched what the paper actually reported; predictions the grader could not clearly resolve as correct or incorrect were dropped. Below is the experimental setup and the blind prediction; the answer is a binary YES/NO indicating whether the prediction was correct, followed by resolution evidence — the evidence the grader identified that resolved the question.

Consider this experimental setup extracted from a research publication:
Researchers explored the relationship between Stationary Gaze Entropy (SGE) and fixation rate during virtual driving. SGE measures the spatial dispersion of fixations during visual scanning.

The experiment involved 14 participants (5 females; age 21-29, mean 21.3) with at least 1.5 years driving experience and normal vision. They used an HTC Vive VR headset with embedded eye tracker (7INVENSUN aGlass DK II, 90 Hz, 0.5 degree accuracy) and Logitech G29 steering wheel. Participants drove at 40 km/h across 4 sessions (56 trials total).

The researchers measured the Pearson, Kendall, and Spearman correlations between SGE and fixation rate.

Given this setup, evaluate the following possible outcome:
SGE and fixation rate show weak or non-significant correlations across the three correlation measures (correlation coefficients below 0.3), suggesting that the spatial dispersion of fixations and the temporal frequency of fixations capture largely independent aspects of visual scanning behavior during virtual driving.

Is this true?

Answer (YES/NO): YES